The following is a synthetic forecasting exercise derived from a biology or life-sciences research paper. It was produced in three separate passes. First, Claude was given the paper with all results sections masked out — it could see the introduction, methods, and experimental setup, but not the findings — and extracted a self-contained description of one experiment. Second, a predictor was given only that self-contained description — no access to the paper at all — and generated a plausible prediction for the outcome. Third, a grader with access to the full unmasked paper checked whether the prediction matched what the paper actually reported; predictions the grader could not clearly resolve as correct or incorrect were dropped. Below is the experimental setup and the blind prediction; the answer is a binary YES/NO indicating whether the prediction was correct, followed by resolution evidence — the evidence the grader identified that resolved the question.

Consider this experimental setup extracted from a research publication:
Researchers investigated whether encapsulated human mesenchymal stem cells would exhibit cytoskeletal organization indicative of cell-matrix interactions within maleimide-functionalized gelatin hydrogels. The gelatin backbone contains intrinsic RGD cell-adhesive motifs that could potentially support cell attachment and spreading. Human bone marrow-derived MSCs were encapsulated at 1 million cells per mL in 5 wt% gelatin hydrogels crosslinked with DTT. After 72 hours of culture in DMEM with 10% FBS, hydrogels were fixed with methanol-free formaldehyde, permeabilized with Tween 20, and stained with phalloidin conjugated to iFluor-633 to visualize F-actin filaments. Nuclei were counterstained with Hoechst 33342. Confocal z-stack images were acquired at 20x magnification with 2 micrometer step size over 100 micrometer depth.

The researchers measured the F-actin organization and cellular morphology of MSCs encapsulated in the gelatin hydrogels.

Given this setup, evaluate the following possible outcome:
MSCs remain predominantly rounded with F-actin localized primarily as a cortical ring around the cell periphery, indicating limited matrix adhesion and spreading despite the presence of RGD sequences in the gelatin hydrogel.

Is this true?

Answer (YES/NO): NO